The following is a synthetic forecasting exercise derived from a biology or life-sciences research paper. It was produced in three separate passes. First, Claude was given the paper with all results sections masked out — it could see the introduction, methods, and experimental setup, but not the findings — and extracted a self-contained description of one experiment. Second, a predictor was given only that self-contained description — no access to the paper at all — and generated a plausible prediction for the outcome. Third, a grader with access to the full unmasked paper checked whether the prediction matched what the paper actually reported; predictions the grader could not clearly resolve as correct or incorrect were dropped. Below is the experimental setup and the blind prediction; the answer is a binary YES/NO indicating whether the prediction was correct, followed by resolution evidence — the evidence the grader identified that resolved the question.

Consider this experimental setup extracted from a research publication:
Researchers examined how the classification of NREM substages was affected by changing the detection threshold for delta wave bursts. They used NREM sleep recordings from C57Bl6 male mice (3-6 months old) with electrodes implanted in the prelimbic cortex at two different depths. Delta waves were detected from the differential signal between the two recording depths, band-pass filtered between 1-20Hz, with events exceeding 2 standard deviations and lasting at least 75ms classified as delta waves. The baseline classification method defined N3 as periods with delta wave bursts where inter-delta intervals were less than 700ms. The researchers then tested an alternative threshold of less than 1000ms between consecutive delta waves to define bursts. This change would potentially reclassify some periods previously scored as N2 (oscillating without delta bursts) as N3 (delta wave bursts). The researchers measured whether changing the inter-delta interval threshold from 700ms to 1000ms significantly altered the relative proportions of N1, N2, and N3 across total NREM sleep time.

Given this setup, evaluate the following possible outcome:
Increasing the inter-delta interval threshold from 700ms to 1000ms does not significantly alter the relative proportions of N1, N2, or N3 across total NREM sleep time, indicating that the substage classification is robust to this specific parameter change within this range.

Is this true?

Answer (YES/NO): YES